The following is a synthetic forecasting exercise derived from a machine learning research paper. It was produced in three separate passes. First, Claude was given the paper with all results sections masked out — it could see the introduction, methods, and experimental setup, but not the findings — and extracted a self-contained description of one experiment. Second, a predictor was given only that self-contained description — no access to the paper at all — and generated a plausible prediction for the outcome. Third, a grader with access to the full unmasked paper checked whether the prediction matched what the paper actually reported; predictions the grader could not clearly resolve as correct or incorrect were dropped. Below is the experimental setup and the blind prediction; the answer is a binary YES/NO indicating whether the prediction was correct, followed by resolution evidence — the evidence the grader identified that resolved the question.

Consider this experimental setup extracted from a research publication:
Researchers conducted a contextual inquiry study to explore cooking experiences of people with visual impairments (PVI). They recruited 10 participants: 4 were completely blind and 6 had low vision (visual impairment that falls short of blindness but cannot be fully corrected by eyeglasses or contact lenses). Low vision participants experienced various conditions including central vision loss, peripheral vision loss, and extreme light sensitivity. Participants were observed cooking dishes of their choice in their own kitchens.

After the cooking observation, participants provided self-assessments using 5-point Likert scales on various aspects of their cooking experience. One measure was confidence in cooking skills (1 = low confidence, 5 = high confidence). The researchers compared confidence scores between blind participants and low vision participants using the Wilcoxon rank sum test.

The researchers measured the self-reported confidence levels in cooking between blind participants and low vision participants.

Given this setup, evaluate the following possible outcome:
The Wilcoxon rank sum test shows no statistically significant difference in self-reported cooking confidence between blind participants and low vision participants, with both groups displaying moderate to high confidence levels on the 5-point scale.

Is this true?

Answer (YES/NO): NO